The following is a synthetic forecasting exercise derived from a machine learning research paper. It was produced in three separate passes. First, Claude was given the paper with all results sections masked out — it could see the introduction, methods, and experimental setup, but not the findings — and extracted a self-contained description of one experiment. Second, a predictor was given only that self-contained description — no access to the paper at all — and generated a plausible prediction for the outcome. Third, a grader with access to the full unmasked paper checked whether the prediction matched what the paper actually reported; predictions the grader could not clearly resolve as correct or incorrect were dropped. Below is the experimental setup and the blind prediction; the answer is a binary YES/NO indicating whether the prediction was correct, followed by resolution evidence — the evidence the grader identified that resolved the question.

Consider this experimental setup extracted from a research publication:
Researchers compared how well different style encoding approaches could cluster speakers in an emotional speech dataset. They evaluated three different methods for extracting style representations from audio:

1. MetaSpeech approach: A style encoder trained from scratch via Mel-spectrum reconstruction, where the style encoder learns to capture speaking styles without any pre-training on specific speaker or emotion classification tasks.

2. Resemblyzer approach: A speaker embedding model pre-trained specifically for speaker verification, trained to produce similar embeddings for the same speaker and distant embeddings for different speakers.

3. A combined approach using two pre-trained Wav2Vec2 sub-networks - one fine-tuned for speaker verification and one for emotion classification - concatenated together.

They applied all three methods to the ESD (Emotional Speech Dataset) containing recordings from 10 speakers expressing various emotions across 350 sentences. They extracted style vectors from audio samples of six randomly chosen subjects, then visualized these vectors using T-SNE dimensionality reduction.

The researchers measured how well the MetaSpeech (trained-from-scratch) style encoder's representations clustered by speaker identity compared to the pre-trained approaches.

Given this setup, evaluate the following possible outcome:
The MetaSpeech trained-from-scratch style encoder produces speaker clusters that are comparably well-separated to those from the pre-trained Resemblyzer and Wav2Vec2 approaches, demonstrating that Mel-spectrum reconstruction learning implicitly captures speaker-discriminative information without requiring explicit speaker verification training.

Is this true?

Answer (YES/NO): NO